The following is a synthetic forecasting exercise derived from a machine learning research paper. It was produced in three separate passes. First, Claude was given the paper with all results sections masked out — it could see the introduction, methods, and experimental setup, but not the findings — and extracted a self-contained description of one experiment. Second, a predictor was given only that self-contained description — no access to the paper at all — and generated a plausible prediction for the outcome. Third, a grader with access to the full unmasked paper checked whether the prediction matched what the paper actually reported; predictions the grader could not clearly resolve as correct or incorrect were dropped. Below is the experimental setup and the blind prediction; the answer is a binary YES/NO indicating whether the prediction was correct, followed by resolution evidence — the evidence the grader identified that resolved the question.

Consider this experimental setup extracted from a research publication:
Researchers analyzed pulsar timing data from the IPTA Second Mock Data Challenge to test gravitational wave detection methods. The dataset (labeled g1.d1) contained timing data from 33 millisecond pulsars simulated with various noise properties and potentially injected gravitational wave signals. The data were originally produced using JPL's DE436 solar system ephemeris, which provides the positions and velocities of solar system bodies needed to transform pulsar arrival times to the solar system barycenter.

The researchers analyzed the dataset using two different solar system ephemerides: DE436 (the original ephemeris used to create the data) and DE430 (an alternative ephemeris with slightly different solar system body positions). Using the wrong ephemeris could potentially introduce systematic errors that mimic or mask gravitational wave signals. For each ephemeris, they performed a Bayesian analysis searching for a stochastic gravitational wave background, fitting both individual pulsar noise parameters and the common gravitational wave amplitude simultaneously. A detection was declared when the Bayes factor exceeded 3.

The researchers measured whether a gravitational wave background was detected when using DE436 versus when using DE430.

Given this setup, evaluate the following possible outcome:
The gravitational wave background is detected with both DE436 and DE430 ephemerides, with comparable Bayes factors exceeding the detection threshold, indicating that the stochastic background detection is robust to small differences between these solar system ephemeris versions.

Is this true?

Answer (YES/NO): YES